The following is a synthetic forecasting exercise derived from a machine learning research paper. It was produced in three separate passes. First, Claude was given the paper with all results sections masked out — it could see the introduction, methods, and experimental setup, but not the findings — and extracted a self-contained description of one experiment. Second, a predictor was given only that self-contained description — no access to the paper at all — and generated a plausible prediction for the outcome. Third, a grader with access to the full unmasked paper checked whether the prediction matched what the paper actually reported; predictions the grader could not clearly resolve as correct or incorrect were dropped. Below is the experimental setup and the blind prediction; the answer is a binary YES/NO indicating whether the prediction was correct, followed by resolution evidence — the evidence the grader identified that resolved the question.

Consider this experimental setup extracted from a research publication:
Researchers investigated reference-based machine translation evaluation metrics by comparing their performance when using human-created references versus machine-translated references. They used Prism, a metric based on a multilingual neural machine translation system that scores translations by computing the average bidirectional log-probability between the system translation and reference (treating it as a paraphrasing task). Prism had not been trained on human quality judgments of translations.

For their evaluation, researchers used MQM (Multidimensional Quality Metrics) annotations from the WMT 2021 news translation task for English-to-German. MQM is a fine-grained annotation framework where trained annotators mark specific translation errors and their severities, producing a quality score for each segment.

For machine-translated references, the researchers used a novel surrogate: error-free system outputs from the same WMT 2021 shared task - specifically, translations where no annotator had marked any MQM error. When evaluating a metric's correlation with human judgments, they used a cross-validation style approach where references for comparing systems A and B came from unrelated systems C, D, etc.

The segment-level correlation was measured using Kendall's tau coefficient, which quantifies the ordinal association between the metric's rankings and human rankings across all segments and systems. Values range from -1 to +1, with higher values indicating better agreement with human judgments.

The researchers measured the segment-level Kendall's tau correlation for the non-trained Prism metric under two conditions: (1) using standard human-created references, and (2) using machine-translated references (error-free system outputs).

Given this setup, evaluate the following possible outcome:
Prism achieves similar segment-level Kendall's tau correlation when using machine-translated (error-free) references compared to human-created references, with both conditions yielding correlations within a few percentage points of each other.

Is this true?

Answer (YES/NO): NO